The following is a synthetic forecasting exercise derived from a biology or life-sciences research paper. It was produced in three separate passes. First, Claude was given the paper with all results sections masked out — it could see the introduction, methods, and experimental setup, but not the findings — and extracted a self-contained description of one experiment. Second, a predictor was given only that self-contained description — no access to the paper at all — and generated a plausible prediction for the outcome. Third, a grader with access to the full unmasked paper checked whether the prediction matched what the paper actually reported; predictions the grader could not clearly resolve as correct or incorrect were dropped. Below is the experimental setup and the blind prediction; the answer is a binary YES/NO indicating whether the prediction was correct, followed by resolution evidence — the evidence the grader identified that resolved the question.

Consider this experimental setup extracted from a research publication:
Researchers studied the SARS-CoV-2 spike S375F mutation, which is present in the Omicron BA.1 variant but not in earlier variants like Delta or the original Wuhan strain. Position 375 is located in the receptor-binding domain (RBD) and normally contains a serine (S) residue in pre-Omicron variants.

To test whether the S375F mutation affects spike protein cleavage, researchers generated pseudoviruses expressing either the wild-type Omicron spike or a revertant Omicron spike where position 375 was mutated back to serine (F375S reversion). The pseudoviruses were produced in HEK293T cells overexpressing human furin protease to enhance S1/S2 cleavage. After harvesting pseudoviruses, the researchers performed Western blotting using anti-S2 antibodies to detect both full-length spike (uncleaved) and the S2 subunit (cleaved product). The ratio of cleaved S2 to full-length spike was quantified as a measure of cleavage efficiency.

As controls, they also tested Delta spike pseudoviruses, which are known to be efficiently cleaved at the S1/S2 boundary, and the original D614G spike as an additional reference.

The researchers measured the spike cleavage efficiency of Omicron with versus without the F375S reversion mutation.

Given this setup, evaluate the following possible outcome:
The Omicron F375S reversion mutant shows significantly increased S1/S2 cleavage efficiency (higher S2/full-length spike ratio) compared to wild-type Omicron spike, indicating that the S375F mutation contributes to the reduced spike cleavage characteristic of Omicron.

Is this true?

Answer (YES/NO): YES